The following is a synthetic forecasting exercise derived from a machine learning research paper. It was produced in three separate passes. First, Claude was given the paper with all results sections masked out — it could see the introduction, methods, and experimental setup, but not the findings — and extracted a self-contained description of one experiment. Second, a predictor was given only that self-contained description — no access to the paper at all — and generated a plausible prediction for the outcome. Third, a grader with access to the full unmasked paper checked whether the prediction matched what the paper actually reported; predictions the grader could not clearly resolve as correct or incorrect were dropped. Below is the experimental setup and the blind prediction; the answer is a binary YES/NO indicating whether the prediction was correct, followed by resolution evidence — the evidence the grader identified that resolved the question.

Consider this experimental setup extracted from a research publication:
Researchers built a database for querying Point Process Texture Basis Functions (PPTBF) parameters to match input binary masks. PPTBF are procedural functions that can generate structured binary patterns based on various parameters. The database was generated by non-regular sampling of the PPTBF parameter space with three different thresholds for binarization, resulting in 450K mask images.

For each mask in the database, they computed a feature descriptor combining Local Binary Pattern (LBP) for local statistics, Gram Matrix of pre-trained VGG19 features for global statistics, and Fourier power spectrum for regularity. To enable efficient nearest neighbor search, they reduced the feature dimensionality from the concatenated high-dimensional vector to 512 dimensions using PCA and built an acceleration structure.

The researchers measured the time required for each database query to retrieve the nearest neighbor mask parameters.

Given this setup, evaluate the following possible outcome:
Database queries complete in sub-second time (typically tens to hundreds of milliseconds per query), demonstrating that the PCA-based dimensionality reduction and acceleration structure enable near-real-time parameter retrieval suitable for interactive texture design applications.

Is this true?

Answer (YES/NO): NO